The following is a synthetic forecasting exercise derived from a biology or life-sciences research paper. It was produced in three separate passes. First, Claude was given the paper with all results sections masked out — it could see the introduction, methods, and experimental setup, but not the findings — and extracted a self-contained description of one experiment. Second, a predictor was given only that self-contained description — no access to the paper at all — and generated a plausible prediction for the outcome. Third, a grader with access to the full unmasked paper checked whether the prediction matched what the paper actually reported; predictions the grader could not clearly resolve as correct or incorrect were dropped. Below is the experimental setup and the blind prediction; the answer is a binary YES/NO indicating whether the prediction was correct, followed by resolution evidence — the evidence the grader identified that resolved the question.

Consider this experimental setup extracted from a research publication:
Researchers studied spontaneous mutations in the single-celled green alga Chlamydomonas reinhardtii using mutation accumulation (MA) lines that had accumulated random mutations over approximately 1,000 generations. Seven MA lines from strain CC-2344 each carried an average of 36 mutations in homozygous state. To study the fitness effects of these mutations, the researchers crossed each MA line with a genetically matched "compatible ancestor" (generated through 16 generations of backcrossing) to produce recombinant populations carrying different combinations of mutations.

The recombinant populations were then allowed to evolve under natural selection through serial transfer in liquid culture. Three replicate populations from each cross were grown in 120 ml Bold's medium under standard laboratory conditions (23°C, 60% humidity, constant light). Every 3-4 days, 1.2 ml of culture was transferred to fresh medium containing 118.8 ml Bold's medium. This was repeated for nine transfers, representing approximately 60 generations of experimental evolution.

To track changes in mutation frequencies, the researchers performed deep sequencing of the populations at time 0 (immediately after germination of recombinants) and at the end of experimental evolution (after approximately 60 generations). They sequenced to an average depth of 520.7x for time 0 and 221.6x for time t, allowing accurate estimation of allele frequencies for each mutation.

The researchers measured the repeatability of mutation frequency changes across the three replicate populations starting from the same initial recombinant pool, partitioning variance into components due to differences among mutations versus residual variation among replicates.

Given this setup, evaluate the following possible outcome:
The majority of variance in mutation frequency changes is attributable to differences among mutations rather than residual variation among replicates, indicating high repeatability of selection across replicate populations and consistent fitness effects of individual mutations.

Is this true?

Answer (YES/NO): YES